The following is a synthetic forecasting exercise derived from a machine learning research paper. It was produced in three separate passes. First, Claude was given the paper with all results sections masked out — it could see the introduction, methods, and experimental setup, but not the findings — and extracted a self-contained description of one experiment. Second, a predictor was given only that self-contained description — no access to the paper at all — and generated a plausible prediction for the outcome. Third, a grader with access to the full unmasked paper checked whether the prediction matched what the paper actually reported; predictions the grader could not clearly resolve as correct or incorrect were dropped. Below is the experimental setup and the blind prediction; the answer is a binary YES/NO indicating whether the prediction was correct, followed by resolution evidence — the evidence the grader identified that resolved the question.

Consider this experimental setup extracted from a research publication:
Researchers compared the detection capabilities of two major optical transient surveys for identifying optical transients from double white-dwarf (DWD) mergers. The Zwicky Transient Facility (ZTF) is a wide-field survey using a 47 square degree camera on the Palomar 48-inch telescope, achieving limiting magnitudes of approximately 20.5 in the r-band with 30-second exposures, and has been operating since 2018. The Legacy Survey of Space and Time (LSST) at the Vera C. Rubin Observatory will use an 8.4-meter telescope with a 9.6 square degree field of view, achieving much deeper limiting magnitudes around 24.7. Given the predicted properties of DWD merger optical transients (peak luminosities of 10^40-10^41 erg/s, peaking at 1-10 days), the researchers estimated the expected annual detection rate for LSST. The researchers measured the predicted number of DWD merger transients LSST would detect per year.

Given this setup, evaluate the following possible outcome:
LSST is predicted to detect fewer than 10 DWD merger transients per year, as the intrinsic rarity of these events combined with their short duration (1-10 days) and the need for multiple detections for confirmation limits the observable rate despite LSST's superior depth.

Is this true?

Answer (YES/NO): NO